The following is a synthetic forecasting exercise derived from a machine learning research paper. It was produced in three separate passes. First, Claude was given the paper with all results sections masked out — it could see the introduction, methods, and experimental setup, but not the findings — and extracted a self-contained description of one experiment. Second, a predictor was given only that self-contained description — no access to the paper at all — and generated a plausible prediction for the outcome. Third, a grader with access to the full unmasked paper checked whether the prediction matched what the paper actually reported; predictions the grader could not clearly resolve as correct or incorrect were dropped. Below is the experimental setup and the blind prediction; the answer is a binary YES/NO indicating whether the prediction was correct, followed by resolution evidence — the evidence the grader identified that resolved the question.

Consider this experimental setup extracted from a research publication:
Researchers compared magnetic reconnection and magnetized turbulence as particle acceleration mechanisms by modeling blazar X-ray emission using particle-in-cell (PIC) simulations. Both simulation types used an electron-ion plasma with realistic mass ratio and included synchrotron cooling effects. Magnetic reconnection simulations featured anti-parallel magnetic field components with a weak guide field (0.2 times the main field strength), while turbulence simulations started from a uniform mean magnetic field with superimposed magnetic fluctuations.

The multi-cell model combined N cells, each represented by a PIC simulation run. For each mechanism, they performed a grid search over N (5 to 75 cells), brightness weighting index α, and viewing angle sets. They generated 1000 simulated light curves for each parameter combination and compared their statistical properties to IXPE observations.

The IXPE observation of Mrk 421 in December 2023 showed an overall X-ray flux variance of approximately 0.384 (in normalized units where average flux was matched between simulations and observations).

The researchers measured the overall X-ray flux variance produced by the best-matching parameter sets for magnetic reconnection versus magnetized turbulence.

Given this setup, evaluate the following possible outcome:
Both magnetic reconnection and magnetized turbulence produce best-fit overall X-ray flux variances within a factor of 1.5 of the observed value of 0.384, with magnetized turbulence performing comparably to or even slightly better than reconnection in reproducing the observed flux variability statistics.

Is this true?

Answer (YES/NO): NO